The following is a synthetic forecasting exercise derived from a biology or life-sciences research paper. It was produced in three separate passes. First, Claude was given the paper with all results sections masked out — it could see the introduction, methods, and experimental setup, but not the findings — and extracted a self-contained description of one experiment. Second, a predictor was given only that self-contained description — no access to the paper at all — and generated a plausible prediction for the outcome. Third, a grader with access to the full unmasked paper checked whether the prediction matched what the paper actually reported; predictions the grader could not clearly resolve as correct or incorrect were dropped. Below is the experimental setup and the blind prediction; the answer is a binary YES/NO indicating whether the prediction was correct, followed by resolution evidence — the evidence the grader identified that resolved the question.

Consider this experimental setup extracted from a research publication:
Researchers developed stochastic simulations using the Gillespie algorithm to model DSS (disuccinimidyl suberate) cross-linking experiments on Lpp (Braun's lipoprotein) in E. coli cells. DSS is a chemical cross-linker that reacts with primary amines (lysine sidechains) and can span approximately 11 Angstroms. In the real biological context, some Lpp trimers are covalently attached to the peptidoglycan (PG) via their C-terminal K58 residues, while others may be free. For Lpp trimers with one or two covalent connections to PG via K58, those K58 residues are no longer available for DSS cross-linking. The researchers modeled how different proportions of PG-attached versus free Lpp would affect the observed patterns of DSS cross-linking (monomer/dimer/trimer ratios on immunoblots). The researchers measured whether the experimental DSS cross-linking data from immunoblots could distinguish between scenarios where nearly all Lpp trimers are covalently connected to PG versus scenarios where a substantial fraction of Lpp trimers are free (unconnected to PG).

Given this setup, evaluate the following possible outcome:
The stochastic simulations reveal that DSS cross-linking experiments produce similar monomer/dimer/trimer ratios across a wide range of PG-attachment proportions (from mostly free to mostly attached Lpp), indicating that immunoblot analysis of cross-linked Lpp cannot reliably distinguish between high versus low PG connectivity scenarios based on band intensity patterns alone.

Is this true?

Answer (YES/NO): NO